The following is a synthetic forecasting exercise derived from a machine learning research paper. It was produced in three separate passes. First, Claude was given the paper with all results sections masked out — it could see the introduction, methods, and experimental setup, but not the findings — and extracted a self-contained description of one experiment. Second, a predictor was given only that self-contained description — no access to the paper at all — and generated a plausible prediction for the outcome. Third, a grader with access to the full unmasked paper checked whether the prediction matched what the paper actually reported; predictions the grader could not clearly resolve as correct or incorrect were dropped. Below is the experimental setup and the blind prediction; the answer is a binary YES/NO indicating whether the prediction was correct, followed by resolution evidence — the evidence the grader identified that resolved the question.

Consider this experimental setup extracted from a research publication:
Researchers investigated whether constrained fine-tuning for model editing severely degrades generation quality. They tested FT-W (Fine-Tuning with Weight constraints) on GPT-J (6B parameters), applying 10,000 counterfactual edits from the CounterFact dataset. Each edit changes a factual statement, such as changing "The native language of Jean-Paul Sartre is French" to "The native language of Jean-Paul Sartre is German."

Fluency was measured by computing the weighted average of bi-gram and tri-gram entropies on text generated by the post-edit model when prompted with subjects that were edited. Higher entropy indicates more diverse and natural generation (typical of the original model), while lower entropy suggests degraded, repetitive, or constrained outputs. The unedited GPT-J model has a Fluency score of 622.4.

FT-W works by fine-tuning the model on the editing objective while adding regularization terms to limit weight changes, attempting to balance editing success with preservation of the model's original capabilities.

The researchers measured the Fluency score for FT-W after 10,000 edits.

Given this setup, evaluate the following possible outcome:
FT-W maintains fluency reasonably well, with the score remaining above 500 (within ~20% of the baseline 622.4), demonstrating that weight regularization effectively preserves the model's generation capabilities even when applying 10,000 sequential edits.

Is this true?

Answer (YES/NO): NO